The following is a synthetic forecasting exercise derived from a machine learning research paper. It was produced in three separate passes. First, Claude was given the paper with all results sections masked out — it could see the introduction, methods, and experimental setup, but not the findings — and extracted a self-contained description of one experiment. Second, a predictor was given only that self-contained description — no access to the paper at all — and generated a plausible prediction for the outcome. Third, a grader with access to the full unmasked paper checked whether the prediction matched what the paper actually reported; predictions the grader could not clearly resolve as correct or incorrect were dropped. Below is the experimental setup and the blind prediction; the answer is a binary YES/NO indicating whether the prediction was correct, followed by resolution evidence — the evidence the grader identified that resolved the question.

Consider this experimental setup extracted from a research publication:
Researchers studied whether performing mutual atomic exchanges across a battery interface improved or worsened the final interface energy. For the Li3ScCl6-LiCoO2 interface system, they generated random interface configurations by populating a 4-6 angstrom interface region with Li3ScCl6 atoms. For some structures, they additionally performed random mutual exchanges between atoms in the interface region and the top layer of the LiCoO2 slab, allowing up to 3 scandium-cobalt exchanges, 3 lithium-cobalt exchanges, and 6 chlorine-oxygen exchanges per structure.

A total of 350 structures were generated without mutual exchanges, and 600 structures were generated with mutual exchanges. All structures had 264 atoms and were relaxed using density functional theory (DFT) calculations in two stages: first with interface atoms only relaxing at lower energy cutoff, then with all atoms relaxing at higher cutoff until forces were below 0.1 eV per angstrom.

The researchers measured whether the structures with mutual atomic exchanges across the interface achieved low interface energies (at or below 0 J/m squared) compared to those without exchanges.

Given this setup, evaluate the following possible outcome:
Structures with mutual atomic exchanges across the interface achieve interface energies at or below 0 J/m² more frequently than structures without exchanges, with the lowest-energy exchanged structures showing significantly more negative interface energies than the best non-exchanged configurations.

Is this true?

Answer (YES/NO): NO